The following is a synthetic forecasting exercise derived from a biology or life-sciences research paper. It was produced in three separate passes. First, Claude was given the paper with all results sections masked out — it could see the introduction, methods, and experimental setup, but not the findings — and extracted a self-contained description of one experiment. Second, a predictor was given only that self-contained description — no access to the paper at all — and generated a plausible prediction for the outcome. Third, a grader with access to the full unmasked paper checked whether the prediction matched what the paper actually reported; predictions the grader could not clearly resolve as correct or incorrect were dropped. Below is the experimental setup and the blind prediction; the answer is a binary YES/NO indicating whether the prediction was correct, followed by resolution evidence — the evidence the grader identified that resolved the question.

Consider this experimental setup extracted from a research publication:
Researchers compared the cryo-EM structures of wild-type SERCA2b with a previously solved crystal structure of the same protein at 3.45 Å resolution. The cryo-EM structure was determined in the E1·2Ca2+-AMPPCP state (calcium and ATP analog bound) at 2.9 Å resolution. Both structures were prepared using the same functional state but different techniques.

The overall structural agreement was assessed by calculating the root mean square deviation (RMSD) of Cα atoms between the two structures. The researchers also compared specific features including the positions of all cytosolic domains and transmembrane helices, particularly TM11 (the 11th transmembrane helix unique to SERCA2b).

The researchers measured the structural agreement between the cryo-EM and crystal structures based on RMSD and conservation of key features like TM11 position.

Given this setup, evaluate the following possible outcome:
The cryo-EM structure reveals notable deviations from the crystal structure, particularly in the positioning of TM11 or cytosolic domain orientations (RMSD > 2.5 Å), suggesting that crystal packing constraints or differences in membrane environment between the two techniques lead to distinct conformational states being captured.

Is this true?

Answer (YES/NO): NO